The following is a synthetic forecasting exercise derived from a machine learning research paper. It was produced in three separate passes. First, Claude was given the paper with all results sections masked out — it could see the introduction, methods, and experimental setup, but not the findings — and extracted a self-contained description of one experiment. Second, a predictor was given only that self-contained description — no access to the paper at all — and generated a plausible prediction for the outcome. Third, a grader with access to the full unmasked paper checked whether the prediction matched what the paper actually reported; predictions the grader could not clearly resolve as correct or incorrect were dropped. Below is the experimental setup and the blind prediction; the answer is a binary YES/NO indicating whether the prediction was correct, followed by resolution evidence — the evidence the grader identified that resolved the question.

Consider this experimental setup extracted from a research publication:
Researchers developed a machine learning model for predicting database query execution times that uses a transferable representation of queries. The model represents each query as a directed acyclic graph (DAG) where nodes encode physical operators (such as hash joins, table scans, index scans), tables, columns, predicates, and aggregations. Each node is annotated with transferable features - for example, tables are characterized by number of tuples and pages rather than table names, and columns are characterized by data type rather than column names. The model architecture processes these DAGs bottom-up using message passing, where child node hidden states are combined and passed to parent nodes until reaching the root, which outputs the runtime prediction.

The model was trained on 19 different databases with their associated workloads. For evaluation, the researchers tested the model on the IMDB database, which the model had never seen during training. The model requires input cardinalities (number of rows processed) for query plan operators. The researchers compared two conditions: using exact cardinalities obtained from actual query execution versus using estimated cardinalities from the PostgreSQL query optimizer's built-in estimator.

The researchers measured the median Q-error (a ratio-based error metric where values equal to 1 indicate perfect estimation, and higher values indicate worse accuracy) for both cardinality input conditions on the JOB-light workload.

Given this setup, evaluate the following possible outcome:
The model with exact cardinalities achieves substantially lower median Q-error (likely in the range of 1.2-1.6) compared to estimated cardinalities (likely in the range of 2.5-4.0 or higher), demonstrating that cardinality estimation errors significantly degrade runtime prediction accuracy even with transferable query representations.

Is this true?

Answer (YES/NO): NO